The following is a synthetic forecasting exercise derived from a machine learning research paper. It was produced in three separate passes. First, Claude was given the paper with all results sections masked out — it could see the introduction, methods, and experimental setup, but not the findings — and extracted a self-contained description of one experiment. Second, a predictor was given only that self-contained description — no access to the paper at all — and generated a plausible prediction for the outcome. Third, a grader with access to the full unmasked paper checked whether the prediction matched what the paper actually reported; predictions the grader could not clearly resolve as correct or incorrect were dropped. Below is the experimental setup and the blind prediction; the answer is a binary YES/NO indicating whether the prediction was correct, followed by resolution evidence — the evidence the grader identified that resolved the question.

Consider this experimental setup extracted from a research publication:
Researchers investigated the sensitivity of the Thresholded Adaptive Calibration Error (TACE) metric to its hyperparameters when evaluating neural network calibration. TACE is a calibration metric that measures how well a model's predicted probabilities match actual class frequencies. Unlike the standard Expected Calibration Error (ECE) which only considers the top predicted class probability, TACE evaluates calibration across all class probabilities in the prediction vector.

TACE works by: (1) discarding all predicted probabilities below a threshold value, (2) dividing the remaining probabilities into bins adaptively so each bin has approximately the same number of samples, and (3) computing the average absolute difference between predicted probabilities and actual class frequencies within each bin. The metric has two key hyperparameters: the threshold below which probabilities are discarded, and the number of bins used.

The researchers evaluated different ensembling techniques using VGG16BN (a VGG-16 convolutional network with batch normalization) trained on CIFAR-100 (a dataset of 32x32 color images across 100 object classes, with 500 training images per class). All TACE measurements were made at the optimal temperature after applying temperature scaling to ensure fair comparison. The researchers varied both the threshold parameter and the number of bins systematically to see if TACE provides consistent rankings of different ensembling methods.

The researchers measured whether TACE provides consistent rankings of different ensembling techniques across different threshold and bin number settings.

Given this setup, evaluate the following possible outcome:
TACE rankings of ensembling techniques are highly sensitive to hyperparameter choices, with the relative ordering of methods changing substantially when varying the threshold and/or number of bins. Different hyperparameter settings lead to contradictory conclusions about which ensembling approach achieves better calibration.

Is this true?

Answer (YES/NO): YES